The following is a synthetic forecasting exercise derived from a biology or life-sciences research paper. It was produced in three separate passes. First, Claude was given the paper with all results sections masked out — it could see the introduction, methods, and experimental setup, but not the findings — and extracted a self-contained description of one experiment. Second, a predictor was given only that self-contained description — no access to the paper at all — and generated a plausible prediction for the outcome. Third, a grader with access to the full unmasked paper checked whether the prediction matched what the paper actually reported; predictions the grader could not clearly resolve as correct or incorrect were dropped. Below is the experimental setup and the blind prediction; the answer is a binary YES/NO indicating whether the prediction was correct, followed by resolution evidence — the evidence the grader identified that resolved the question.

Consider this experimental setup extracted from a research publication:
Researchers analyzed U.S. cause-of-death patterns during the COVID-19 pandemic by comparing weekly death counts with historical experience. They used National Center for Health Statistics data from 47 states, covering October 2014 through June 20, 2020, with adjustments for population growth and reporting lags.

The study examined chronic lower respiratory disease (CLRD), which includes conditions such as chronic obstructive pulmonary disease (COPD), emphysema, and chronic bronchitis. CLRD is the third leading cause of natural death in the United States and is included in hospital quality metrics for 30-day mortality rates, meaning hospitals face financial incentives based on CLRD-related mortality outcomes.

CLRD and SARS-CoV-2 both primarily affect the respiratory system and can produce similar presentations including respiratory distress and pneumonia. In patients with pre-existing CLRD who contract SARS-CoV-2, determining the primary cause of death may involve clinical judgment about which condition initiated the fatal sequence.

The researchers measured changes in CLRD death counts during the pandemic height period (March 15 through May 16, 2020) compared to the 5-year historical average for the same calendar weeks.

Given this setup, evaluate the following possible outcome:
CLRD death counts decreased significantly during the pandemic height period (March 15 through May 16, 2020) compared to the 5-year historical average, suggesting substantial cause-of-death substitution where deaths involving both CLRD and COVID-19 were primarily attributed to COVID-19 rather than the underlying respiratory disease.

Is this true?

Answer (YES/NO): NO